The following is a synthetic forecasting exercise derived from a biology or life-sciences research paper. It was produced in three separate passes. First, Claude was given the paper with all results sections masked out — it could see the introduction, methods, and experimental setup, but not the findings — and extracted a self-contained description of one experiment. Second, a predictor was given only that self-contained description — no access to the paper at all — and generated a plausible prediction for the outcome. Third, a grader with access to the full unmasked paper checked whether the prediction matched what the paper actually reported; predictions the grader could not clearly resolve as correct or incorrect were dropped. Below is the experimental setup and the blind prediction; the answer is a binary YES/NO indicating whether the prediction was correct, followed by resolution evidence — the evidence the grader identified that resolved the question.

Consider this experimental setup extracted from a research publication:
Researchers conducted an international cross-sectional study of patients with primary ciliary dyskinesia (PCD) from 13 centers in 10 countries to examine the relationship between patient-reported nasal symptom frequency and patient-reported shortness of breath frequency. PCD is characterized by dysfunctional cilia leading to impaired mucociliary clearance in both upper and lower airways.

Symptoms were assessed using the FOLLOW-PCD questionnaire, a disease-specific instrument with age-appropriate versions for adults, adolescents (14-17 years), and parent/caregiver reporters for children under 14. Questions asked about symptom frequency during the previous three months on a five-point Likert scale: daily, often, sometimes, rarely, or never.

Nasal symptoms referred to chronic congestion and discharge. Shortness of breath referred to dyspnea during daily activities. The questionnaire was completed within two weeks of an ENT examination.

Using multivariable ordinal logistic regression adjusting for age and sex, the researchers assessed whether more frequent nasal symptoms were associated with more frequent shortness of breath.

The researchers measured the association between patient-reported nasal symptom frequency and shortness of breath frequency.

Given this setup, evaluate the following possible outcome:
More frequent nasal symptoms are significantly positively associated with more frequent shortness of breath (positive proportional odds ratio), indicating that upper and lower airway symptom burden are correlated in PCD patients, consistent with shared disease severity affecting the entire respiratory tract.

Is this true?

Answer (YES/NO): YES